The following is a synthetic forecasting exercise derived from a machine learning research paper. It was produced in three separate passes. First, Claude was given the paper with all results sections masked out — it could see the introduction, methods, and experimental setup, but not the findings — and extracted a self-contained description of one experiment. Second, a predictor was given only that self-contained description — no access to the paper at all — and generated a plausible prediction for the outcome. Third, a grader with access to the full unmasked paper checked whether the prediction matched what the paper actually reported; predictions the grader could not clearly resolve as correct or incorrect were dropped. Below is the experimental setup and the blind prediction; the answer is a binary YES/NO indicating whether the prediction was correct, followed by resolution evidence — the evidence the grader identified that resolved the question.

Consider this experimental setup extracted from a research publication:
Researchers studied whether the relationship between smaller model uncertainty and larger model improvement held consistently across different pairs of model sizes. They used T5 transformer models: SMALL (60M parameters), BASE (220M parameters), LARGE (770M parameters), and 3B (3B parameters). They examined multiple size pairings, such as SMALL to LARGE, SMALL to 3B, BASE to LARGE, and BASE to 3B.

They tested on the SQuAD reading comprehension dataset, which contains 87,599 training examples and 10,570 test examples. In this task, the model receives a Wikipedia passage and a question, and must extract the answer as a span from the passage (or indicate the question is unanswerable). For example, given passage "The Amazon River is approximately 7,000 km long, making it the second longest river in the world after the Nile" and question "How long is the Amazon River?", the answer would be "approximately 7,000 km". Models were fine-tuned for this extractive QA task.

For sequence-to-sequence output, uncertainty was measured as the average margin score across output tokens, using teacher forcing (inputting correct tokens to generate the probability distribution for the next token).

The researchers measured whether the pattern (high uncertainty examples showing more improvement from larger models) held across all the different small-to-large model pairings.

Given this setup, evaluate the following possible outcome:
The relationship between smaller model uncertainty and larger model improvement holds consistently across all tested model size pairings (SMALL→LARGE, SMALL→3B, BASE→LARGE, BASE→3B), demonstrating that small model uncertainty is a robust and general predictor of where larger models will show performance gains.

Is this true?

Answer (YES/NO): YES